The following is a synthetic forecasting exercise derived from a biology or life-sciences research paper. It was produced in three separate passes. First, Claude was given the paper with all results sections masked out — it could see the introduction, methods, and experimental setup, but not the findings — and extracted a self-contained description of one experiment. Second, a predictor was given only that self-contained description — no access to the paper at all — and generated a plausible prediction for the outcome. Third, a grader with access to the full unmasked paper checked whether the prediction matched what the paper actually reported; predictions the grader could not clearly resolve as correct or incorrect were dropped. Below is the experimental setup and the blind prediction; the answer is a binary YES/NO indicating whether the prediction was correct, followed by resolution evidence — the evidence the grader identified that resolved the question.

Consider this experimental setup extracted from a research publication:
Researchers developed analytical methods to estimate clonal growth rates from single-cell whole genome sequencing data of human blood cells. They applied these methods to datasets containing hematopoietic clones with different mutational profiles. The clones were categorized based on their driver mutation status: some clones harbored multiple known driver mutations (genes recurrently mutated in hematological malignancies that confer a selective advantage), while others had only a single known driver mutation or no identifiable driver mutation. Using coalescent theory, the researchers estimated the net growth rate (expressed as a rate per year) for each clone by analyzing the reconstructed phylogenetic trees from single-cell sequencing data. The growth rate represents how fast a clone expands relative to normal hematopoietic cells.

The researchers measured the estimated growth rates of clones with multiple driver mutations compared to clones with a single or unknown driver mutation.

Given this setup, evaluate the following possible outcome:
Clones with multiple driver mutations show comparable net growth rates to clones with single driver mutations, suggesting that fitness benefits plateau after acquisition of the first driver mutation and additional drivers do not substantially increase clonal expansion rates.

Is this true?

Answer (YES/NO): NO